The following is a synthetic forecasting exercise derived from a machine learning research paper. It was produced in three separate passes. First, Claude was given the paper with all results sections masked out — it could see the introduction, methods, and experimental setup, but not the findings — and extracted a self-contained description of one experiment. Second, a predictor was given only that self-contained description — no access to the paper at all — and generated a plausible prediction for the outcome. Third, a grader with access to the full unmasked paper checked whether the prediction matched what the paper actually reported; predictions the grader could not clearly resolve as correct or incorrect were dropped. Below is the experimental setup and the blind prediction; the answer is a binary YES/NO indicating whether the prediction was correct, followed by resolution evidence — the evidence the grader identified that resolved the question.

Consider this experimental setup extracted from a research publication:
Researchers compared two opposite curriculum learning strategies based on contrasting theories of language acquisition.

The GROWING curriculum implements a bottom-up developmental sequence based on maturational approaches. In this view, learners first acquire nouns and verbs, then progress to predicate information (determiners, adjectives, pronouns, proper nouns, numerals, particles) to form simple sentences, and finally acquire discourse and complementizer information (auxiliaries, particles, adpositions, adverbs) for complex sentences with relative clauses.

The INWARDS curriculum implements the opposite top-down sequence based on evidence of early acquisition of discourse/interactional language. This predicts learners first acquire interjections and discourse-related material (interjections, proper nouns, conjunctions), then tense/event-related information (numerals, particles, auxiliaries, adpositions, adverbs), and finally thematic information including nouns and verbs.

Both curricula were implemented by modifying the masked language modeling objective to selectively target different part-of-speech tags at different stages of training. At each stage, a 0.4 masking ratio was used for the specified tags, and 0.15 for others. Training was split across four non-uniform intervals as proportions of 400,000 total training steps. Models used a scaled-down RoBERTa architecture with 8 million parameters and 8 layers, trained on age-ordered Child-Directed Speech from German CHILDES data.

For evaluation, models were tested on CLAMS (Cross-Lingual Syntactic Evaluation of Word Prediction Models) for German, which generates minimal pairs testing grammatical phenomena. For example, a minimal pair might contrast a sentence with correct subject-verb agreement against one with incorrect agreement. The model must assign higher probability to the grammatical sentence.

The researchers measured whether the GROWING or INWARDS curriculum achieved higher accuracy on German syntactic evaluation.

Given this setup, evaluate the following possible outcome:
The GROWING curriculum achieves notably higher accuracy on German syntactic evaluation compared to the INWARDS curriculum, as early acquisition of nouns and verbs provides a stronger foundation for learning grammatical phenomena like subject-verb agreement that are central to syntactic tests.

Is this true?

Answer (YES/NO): NO